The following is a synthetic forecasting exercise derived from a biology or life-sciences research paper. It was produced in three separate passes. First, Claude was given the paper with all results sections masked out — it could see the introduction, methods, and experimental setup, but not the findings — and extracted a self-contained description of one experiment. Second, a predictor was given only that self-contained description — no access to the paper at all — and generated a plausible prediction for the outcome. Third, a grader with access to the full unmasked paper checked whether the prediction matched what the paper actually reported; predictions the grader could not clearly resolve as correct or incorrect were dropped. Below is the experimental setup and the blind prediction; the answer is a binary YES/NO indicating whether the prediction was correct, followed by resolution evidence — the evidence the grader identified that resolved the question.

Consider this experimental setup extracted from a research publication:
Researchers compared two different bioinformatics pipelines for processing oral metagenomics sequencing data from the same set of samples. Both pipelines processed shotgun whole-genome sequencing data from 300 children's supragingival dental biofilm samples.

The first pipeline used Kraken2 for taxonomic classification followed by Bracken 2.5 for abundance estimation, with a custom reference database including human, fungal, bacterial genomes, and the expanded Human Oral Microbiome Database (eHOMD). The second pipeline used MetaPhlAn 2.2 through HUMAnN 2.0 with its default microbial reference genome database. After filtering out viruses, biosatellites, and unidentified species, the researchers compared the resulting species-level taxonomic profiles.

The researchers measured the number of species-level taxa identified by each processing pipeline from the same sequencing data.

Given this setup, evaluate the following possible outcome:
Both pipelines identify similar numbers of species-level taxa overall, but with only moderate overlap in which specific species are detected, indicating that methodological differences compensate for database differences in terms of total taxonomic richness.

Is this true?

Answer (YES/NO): NO